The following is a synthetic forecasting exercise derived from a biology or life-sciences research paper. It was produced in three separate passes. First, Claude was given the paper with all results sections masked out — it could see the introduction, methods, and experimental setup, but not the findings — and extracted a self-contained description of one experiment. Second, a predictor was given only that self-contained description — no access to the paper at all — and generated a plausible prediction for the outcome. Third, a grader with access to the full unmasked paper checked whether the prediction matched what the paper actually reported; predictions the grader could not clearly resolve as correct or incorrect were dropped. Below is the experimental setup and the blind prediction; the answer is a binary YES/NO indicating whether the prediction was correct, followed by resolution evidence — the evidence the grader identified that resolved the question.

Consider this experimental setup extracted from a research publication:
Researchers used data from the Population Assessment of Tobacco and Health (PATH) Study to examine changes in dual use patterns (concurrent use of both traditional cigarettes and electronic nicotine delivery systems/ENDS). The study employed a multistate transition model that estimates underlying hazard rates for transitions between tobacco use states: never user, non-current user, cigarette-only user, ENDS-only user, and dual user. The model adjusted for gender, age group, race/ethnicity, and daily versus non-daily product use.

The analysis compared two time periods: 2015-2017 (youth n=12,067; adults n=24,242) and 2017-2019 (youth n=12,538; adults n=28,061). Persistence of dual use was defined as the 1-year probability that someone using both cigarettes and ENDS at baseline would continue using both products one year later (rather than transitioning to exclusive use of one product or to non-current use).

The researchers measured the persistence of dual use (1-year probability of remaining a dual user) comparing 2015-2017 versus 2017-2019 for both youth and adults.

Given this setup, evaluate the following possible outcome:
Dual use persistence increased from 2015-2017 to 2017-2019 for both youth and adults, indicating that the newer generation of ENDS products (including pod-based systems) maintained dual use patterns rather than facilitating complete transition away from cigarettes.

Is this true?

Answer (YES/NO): YES